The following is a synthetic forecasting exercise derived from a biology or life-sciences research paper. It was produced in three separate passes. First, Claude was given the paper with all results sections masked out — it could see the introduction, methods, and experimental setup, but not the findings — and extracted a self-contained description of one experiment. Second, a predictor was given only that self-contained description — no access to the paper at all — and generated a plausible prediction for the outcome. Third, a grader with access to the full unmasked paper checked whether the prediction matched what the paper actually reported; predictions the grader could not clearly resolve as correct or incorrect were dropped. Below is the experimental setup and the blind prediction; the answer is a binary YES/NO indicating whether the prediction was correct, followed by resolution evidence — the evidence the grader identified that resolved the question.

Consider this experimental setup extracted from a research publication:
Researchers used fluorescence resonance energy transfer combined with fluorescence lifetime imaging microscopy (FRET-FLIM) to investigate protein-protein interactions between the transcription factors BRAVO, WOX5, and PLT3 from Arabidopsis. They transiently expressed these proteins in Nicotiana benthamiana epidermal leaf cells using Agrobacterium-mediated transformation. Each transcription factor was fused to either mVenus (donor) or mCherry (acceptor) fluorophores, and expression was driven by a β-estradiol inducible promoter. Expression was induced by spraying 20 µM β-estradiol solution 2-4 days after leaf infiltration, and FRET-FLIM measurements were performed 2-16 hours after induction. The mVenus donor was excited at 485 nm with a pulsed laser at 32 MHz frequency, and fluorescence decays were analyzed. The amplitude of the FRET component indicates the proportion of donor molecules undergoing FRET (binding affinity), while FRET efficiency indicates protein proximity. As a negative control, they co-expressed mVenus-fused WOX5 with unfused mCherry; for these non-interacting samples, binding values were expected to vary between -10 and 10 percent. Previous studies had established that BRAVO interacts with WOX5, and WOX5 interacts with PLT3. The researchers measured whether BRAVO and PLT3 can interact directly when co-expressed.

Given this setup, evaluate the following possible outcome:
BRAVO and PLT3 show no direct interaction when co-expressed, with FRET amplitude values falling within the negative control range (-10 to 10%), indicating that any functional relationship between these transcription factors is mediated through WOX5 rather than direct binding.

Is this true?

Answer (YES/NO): NO